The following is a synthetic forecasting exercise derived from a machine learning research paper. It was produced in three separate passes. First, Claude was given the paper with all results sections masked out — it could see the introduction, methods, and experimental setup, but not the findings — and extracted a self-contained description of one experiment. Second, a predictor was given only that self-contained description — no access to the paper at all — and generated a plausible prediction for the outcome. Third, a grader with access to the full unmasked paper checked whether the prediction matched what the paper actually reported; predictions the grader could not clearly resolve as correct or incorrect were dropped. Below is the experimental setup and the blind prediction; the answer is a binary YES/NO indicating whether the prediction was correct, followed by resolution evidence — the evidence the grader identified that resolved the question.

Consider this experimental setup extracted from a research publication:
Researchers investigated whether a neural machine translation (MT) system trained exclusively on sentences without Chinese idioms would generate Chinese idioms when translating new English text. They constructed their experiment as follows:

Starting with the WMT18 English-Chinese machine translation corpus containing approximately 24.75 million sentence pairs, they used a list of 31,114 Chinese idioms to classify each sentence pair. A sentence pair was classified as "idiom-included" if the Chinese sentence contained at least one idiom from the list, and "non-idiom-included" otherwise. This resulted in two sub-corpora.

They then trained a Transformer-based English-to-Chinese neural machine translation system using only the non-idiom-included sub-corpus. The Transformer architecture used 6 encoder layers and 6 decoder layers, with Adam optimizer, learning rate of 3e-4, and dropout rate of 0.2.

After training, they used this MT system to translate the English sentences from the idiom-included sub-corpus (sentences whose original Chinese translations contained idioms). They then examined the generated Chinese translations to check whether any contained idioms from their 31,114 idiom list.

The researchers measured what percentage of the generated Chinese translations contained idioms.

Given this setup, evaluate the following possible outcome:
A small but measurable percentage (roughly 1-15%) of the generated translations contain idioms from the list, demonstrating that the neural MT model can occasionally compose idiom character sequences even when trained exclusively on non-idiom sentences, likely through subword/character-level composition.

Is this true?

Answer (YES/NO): NO